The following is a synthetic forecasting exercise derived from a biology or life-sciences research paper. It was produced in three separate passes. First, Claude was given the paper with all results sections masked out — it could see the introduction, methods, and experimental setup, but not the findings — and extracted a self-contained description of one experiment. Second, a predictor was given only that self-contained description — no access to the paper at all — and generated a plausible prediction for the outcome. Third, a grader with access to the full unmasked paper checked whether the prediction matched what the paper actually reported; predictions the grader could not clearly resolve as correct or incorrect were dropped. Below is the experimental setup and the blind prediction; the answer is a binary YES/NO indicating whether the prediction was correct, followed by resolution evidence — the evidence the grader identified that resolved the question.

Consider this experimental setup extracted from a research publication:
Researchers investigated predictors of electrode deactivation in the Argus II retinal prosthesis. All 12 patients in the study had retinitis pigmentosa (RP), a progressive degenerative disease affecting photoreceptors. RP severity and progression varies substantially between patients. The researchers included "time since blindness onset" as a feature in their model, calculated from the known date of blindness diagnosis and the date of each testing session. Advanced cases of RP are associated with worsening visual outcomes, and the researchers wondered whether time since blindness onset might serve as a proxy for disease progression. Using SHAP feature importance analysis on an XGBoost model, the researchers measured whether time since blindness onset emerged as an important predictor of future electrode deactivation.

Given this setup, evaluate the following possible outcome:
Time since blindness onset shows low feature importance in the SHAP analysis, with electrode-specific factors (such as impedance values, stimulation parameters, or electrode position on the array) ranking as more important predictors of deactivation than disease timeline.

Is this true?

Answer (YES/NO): NO